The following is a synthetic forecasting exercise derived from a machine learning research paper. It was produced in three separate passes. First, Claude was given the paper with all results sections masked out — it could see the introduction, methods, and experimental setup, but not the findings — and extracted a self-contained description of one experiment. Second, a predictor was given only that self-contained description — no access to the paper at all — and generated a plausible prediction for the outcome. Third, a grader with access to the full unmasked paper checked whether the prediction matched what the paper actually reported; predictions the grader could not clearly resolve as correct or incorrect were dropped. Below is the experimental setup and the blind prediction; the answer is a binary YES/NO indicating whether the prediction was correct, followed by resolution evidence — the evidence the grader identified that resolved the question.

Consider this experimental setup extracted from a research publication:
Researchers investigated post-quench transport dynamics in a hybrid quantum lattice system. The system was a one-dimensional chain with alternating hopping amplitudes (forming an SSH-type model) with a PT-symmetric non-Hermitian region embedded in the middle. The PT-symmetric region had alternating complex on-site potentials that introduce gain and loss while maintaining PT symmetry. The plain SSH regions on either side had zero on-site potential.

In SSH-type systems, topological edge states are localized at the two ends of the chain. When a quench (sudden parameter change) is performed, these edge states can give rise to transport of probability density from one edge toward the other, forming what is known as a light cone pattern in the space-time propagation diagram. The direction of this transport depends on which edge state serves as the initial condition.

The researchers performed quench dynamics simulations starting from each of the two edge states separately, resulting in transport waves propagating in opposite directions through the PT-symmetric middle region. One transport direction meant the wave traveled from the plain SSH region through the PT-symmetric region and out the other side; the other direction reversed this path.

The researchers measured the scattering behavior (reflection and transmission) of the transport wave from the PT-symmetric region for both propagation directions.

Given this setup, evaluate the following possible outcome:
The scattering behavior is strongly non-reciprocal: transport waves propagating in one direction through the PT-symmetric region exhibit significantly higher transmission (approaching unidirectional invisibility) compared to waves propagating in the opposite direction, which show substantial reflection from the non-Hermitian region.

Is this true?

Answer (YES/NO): YES